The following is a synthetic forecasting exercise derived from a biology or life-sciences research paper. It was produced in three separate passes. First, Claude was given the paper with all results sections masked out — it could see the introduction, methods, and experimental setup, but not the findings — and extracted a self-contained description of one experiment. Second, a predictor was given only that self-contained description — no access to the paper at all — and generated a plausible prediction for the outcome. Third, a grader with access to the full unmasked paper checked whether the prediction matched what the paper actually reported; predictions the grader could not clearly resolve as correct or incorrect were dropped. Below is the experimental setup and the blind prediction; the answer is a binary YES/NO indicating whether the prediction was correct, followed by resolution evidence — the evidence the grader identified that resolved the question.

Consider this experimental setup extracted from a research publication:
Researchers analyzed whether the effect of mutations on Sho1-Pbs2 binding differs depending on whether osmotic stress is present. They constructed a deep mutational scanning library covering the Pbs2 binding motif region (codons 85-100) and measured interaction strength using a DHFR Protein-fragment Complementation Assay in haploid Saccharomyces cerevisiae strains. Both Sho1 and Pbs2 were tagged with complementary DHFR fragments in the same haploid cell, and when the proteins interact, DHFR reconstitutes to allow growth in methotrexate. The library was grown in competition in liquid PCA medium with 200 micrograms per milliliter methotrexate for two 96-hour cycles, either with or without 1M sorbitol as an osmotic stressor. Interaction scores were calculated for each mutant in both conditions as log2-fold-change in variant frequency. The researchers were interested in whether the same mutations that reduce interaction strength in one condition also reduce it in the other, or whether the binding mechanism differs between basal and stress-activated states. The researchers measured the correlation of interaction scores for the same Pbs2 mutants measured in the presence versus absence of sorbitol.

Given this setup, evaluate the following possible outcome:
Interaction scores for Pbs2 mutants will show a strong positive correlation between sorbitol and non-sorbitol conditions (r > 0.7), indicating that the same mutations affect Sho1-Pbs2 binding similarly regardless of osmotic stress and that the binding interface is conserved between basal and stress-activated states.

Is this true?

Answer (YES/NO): YES